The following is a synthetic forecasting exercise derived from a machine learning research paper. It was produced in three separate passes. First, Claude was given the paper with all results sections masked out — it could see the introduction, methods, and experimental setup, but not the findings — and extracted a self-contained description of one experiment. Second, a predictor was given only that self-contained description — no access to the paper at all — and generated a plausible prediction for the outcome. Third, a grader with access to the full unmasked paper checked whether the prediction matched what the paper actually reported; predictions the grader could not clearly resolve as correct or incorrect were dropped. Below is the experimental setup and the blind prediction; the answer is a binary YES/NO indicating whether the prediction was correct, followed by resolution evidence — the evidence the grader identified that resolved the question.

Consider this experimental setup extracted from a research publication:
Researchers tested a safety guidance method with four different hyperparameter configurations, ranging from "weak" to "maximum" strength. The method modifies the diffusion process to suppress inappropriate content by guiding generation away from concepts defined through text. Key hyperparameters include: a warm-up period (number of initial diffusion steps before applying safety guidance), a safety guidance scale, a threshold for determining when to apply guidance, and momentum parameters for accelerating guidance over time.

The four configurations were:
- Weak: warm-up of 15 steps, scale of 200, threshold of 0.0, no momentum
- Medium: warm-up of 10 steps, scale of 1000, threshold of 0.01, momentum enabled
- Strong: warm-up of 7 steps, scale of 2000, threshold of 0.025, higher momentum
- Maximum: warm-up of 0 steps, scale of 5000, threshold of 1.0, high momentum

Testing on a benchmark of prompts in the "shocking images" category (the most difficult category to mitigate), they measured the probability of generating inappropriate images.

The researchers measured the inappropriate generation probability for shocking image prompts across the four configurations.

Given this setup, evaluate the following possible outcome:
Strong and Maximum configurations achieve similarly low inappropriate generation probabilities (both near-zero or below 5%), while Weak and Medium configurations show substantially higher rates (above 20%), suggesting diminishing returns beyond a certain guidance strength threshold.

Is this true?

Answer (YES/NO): NO